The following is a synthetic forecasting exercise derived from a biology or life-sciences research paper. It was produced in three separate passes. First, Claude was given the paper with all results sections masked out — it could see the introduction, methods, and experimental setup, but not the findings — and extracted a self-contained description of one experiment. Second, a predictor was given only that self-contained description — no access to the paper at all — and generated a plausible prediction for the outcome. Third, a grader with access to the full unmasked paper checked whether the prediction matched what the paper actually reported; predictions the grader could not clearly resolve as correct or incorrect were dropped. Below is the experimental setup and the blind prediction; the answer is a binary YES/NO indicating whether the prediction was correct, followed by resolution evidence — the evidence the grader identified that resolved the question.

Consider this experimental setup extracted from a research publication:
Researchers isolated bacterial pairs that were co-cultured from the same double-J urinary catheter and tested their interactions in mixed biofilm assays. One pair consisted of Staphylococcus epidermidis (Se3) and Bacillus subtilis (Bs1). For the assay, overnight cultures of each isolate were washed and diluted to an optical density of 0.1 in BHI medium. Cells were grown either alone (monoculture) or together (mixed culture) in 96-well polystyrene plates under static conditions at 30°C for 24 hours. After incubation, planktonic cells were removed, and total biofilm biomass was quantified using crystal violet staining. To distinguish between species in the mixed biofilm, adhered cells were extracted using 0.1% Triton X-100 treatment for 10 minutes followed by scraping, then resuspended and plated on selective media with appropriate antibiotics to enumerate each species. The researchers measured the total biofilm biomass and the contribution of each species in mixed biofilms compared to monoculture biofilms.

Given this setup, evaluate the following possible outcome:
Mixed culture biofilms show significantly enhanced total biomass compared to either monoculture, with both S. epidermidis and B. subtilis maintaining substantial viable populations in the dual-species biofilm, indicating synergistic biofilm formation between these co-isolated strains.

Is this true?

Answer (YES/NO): YES